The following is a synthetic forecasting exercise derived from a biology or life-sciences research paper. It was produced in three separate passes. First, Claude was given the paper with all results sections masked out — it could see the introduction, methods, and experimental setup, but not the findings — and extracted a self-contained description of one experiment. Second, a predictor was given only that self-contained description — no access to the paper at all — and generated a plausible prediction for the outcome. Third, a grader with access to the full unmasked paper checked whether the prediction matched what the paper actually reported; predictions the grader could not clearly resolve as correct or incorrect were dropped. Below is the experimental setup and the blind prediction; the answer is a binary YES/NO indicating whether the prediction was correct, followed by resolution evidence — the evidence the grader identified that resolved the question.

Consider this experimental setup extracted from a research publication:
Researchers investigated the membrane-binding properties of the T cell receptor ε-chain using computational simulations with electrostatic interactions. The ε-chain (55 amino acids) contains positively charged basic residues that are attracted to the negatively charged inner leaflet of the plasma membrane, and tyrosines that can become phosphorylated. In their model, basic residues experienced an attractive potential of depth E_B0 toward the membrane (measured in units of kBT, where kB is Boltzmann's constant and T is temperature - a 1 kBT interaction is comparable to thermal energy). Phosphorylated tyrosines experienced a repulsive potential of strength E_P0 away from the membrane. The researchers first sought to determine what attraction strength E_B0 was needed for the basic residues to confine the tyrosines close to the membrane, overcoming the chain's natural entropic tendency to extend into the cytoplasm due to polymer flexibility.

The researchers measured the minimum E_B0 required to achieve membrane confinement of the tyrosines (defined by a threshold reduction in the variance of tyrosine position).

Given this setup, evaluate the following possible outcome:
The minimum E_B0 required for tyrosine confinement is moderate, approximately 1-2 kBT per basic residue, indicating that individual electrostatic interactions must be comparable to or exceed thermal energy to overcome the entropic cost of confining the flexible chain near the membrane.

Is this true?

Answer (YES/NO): NO